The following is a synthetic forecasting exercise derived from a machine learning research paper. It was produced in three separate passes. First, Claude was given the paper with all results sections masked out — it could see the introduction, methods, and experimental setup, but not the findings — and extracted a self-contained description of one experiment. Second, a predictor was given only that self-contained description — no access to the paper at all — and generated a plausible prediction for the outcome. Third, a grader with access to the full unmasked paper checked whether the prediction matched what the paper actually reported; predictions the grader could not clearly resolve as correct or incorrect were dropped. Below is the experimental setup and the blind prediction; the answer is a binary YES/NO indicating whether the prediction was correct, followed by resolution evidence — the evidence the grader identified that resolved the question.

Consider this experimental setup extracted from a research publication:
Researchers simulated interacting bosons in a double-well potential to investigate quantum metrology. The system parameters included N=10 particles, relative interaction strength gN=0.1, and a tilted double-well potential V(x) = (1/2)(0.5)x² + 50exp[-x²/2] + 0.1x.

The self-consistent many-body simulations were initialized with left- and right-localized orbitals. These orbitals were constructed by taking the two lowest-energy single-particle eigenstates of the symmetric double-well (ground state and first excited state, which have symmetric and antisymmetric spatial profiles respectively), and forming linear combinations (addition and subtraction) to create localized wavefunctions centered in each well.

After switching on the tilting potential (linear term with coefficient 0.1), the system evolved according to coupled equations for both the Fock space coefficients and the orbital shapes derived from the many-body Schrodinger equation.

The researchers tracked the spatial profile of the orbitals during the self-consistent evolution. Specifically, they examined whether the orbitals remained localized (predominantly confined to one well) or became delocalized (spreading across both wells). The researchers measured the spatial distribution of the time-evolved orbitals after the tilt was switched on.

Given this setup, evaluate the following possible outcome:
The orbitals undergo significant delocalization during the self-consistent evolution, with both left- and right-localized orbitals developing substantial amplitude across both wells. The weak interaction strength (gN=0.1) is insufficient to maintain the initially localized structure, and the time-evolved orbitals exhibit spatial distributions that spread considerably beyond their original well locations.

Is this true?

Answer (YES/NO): YES